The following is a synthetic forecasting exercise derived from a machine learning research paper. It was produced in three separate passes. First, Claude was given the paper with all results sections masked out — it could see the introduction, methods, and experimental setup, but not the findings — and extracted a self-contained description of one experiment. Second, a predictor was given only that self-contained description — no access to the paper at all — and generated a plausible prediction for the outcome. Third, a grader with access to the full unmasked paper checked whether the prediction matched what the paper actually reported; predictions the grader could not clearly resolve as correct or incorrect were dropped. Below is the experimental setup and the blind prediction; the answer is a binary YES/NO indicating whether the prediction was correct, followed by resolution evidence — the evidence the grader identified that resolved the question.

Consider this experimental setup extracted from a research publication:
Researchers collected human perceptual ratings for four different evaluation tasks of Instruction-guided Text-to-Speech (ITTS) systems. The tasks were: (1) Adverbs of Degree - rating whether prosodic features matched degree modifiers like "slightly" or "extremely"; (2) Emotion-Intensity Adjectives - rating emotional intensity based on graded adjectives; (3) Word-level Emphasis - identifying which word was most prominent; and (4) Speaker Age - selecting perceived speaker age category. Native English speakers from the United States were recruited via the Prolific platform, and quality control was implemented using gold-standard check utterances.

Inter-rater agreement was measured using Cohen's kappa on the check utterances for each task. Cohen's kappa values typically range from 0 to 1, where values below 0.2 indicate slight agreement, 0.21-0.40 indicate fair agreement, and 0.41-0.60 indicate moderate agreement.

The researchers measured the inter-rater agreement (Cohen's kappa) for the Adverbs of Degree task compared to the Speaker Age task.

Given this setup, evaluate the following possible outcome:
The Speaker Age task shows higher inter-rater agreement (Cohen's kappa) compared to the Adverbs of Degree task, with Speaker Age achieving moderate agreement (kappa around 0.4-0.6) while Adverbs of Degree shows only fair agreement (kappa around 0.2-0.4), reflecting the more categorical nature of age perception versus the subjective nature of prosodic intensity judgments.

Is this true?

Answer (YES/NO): NO